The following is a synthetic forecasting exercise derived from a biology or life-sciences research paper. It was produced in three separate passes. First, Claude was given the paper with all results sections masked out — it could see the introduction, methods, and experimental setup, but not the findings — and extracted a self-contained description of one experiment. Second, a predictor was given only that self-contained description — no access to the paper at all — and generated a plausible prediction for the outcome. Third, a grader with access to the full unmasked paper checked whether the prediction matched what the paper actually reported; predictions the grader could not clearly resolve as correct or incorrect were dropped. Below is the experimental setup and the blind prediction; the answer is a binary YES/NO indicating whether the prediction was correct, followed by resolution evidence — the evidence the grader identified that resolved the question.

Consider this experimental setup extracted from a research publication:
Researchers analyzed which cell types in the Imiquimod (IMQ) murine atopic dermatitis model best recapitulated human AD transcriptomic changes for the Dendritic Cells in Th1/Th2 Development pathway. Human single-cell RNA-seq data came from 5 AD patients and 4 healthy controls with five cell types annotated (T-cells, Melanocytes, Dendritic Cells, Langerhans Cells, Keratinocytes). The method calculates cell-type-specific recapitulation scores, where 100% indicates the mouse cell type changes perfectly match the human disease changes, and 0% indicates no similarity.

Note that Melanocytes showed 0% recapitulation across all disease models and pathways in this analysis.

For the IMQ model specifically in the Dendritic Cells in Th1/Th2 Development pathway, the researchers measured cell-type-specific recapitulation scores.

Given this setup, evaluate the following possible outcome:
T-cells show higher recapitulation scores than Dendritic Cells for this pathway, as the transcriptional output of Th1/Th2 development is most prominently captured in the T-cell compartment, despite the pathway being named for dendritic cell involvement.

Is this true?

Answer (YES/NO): YES